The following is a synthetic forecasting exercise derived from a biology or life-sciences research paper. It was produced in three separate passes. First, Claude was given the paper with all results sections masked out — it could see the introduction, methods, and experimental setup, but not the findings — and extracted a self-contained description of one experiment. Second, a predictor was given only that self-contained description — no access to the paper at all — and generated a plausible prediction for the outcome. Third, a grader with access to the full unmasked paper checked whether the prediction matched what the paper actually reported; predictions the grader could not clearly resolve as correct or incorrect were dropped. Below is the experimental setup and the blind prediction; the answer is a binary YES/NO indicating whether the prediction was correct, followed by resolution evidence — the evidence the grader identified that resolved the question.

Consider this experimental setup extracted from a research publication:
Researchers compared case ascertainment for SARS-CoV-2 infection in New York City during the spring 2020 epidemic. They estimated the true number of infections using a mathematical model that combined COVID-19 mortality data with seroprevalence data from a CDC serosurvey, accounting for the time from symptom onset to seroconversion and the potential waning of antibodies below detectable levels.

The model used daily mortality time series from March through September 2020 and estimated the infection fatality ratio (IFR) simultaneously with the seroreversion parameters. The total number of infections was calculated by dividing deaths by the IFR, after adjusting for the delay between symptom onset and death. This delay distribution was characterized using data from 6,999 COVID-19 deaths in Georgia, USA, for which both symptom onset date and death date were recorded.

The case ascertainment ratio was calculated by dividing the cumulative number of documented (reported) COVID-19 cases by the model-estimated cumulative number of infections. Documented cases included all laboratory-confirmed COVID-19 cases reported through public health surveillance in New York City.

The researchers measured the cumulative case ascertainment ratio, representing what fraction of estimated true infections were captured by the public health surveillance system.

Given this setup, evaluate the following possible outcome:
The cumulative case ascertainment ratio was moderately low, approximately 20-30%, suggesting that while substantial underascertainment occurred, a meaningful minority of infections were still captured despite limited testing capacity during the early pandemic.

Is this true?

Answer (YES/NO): NO